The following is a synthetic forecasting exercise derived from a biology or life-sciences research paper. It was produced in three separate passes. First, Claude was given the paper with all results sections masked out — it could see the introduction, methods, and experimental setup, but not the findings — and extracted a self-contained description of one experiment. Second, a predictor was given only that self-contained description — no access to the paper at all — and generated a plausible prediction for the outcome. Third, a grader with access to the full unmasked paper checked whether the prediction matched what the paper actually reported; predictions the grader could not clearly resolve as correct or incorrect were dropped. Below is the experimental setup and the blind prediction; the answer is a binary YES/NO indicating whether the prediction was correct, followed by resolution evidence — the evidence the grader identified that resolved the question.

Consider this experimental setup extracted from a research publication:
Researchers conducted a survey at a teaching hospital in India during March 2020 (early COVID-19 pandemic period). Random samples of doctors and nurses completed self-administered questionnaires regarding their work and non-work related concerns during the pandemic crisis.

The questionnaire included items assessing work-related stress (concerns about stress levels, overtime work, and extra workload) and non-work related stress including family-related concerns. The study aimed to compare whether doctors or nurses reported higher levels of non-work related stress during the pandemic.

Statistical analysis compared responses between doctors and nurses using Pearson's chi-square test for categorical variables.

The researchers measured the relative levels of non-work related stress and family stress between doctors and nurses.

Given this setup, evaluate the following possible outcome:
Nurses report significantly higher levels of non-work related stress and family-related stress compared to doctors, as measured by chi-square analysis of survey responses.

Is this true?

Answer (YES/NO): NO